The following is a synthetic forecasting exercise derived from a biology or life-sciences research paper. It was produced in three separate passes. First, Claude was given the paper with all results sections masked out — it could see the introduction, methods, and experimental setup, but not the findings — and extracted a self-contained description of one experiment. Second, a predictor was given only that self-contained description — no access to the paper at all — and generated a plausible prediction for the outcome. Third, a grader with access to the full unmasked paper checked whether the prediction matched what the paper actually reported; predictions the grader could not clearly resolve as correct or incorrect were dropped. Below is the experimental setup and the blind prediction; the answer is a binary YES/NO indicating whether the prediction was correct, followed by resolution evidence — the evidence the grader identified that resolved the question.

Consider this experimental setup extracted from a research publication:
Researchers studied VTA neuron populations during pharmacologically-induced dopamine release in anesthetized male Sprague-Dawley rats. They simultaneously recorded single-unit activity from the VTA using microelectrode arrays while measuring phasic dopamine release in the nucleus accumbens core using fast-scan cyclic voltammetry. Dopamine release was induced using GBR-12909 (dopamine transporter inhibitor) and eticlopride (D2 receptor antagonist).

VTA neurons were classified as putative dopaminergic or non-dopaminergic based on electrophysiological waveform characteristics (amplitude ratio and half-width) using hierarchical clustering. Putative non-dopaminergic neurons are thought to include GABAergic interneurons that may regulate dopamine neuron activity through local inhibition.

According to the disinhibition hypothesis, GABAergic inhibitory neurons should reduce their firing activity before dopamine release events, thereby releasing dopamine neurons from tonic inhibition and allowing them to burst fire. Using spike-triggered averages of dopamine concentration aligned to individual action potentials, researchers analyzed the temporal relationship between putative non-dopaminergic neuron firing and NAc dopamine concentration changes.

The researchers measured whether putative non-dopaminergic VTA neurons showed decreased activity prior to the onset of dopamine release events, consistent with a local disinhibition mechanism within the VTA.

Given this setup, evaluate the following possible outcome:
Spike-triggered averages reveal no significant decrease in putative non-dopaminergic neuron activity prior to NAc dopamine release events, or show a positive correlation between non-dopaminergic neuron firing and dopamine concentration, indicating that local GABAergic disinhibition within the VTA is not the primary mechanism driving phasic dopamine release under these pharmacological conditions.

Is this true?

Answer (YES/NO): YES